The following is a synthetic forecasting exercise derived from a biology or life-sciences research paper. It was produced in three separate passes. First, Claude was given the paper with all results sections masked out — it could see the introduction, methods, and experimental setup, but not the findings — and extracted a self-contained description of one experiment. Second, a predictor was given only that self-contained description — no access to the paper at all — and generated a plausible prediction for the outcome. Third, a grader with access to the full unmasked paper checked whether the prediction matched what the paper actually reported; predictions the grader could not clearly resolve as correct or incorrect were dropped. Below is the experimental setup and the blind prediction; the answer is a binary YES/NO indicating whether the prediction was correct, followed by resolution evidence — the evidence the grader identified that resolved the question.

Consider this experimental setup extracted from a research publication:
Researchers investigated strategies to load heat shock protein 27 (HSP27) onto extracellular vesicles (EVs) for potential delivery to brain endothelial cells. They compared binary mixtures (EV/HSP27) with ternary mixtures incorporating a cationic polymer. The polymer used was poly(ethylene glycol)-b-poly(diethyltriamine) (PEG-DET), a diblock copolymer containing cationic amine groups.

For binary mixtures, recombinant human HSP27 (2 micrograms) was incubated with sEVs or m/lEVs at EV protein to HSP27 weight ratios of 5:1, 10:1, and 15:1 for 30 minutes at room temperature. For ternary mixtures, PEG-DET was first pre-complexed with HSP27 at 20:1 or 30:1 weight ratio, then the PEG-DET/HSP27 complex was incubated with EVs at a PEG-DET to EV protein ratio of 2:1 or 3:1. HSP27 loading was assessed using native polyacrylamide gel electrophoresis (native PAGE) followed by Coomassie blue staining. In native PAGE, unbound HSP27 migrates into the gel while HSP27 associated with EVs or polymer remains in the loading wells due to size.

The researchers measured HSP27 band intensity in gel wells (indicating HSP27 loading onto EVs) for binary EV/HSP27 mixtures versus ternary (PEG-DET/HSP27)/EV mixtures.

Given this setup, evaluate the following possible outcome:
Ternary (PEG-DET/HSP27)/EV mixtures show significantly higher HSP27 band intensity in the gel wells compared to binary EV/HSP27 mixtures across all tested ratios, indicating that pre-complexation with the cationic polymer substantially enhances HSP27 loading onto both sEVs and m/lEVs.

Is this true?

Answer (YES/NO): YES